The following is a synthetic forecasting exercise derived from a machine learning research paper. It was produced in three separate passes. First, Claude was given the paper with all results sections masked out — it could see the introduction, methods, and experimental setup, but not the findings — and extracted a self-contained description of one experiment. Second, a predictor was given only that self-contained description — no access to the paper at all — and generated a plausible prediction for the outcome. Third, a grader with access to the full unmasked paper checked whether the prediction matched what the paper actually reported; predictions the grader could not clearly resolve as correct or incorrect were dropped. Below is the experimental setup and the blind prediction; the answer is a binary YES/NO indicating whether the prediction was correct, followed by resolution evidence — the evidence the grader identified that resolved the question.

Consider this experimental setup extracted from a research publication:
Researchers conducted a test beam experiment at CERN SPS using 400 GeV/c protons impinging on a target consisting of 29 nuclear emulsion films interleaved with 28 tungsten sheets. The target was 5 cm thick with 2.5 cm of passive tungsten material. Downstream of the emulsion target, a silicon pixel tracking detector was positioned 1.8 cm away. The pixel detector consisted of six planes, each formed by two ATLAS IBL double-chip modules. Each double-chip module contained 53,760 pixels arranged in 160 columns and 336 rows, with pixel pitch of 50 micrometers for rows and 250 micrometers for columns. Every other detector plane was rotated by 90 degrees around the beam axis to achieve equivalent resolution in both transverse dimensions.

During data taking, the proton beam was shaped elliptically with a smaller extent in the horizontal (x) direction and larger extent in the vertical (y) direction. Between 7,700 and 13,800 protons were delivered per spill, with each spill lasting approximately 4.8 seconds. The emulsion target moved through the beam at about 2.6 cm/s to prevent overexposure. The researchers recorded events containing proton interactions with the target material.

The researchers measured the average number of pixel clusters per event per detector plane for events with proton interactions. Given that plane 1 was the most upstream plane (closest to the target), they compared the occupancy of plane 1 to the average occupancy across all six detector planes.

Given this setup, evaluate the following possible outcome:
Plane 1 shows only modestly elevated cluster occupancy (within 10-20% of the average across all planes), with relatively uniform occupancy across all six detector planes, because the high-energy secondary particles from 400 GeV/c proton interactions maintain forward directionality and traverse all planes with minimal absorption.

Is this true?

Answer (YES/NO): NO